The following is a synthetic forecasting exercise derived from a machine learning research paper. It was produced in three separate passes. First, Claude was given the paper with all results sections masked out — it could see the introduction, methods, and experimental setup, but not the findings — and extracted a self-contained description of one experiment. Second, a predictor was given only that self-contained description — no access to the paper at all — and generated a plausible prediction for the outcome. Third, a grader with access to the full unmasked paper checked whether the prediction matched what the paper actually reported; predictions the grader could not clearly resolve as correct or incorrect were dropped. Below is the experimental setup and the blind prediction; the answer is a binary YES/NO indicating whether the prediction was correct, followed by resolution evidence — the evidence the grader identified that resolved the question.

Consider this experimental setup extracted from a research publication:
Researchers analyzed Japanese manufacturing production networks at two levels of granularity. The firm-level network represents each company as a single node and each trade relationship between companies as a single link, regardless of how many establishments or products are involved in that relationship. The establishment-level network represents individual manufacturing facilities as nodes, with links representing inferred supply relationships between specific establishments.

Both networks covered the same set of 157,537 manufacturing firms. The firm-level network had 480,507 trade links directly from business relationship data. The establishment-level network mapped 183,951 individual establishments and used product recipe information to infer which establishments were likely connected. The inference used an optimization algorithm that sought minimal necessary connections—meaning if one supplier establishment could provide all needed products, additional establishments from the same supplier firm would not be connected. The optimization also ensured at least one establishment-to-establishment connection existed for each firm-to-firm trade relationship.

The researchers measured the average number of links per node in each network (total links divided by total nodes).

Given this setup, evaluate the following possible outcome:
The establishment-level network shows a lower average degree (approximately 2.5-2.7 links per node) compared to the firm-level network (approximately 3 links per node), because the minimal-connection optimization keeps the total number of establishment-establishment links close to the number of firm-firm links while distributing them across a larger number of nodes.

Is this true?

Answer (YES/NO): NO